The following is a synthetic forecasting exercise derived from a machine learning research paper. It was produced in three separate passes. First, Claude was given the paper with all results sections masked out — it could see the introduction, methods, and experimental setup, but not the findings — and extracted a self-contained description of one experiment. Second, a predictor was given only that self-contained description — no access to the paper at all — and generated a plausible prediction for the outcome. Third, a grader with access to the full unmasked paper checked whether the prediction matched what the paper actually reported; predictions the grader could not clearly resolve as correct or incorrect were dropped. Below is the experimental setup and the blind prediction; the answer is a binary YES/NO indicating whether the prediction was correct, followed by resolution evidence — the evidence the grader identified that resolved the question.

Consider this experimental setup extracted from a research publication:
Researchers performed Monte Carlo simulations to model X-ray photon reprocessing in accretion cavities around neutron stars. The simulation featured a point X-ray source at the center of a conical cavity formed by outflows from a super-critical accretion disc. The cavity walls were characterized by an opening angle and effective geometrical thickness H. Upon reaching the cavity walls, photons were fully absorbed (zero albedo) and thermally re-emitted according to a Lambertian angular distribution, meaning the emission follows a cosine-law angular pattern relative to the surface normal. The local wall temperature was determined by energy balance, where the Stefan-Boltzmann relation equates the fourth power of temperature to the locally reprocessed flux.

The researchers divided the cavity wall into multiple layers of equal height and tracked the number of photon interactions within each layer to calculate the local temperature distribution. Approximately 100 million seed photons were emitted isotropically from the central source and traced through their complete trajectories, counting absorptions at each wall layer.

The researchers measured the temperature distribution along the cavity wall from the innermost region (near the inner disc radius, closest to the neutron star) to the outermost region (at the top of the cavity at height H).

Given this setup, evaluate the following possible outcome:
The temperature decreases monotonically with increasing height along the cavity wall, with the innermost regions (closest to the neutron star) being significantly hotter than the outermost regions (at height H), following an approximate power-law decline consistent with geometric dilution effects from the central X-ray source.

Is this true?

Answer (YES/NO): NO